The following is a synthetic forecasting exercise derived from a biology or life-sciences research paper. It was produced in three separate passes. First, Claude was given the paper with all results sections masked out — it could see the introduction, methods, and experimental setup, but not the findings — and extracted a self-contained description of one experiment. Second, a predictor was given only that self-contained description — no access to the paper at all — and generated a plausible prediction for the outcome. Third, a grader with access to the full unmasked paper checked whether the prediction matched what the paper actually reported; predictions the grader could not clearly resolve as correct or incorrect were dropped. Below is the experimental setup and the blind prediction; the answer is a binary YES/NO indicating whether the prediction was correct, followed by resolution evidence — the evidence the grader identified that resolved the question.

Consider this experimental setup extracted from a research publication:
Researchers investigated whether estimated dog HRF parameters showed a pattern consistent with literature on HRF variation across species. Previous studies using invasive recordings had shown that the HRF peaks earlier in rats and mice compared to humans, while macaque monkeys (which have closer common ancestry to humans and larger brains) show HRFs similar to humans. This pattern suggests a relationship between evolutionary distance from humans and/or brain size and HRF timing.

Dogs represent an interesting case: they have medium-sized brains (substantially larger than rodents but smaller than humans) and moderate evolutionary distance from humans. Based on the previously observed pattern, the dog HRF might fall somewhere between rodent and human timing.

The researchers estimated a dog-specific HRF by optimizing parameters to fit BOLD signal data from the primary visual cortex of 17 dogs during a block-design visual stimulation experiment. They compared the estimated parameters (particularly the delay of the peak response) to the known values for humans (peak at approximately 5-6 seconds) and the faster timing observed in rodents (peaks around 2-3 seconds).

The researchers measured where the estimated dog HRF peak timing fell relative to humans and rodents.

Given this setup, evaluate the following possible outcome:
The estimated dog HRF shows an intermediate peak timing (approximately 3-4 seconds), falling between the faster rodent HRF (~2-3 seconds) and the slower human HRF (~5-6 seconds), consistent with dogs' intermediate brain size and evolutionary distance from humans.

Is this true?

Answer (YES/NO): NO